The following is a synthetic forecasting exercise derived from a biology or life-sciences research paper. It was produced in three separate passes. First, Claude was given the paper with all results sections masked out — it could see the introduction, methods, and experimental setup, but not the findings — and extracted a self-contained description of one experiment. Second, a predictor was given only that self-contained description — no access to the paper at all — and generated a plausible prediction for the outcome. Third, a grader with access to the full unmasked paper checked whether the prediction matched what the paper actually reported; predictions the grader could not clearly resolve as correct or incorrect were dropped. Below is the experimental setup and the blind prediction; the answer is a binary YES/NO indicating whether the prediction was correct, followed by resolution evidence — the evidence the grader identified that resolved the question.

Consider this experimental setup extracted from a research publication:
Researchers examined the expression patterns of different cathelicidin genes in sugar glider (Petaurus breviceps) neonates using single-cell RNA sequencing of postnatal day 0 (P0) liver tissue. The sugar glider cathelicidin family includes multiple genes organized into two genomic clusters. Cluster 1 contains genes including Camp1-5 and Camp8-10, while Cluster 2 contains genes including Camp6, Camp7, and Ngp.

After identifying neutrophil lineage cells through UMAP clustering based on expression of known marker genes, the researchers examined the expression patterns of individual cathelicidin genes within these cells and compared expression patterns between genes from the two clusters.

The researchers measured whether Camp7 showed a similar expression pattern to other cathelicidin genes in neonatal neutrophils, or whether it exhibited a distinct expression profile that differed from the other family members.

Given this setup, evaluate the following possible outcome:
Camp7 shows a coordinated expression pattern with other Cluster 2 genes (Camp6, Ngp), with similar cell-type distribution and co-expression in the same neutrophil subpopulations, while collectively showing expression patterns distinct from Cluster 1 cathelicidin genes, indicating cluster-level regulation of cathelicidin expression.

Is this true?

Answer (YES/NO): NO